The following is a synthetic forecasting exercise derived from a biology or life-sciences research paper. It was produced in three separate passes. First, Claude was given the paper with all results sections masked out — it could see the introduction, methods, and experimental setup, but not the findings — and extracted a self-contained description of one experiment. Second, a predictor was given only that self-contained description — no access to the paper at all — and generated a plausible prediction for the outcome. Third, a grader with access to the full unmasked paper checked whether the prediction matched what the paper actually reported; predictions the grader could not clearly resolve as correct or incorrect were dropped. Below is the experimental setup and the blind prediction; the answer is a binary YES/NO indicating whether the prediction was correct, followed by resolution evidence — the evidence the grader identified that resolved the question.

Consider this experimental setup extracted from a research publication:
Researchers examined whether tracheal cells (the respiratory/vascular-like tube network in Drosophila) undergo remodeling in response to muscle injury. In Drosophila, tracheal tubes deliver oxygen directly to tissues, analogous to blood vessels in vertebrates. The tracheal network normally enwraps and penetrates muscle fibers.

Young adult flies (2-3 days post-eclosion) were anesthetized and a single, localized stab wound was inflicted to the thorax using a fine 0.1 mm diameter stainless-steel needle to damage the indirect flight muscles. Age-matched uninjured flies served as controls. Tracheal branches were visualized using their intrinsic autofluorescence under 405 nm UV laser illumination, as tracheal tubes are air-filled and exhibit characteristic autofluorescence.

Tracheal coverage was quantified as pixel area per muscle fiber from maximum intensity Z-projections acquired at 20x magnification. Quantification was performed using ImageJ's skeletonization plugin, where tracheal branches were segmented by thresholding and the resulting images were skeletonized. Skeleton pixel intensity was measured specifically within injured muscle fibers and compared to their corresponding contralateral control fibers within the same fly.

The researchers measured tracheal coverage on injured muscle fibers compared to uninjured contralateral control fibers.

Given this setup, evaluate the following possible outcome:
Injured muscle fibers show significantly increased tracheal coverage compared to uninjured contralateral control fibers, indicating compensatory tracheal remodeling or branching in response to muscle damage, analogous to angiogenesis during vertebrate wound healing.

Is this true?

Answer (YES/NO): YES